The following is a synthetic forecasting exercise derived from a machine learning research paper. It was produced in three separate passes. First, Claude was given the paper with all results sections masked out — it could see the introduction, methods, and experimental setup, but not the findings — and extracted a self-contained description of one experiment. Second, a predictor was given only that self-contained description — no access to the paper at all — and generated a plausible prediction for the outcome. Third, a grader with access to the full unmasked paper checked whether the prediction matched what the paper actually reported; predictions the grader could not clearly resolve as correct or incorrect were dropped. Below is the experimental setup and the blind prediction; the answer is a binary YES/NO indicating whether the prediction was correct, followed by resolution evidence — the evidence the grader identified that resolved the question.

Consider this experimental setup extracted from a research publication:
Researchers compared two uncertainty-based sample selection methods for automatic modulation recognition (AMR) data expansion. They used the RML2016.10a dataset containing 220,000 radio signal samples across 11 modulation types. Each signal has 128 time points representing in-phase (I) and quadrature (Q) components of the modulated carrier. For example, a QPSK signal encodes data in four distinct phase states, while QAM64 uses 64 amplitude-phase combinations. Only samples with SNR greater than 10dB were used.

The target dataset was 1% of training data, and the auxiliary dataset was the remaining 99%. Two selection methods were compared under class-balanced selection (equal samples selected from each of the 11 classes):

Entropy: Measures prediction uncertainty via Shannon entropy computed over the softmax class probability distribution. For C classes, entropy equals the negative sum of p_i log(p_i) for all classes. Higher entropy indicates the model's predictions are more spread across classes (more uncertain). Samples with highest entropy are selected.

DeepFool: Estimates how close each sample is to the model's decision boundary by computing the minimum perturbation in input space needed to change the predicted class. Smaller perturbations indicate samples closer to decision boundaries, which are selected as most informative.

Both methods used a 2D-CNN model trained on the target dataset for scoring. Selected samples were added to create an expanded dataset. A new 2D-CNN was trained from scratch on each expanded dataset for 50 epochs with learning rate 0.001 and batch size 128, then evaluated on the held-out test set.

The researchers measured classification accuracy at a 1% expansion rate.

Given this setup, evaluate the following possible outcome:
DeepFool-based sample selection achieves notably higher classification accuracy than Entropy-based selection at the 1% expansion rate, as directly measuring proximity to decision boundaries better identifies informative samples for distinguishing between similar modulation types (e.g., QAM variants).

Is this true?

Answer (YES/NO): NO